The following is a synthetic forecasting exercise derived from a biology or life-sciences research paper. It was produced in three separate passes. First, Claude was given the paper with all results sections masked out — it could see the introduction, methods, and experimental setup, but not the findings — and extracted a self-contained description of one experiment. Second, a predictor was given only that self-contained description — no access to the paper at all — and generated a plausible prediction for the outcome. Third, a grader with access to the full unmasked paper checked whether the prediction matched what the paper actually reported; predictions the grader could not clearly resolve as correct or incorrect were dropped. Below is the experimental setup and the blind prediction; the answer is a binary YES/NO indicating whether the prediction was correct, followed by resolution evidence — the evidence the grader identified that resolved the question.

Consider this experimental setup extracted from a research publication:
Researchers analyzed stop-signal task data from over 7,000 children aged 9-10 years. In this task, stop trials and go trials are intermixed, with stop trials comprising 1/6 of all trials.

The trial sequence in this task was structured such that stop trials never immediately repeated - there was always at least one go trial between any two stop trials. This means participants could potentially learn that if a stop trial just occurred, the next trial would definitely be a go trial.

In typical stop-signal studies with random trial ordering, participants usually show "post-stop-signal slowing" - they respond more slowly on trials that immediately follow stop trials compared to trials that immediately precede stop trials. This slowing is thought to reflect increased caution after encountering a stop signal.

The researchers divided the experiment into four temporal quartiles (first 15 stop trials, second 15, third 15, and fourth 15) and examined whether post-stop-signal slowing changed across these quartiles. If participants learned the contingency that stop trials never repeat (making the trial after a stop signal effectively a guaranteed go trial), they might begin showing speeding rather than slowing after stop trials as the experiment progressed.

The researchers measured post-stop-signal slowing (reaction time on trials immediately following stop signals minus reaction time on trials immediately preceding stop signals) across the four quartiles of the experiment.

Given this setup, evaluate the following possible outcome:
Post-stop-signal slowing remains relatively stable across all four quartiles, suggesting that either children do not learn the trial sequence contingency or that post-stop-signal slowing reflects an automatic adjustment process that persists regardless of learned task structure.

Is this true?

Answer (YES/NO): YES